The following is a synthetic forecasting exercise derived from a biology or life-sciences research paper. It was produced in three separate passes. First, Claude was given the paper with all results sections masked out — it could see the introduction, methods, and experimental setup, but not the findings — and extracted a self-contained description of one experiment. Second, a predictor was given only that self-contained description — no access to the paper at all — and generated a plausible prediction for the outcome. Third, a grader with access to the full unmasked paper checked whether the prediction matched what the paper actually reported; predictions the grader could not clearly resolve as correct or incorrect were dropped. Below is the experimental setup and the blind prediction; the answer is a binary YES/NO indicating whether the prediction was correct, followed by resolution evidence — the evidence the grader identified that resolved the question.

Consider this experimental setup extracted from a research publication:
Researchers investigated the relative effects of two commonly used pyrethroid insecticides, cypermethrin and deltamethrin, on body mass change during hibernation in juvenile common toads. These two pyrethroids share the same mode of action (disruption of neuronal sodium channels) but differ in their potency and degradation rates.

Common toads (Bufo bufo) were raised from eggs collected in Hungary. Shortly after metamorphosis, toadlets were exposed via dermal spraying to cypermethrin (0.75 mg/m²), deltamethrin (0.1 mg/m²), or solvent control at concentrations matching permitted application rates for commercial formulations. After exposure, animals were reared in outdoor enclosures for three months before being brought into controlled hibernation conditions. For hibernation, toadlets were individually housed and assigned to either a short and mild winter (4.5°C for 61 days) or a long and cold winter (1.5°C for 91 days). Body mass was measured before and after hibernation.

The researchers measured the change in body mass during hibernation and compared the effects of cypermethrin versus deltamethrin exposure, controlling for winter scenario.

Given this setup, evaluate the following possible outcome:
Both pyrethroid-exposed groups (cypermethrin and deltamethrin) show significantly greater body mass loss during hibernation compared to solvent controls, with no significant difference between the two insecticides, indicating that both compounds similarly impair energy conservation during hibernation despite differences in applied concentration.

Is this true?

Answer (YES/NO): NO